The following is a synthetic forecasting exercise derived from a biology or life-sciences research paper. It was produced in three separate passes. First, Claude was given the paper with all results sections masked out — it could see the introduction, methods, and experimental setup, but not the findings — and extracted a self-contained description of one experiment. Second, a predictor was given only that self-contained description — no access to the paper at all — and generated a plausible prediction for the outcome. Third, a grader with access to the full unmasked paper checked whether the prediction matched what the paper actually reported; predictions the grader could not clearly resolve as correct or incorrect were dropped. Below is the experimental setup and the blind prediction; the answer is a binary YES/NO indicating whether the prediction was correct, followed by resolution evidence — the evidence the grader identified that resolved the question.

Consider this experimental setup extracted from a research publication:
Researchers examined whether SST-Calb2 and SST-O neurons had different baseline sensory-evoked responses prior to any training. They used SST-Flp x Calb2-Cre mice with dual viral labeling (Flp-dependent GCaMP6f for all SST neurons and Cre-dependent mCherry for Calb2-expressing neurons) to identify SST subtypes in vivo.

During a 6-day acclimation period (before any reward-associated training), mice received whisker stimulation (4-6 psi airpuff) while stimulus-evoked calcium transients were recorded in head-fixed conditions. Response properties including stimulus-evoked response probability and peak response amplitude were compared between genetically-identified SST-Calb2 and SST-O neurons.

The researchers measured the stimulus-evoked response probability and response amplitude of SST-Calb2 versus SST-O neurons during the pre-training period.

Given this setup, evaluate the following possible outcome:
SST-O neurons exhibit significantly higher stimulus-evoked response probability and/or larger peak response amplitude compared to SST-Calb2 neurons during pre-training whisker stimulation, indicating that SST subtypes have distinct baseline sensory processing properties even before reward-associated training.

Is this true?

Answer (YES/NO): NO